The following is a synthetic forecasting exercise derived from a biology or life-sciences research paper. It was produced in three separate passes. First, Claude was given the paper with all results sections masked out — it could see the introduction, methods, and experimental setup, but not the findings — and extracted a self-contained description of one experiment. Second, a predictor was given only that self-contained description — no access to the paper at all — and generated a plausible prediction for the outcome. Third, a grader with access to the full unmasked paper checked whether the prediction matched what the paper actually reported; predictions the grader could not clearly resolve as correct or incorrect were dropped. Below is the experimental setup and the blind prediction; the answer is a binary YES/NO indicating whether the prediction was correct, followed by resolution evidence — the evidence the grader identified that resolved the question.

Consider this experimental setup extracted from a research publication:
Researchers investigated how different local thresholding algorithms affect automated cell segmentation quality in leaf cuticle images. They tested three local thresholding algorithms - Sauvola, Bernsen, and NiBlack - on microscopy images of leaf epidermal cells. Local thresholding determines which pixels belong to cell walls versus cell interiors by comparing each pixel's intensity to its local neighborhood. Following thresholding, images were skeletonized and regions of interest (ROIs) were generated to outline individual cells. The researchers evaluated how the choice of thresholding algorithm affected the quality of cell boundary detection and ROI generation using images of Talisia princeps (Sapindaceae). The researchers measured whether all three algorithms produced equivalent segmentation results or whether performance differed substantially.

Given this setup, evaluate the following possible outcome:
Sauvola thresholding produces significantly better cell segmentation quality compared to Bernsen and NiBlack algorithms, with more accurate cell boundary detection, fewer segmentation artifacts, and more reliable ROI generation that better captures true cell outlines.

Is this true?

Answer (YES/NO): YES